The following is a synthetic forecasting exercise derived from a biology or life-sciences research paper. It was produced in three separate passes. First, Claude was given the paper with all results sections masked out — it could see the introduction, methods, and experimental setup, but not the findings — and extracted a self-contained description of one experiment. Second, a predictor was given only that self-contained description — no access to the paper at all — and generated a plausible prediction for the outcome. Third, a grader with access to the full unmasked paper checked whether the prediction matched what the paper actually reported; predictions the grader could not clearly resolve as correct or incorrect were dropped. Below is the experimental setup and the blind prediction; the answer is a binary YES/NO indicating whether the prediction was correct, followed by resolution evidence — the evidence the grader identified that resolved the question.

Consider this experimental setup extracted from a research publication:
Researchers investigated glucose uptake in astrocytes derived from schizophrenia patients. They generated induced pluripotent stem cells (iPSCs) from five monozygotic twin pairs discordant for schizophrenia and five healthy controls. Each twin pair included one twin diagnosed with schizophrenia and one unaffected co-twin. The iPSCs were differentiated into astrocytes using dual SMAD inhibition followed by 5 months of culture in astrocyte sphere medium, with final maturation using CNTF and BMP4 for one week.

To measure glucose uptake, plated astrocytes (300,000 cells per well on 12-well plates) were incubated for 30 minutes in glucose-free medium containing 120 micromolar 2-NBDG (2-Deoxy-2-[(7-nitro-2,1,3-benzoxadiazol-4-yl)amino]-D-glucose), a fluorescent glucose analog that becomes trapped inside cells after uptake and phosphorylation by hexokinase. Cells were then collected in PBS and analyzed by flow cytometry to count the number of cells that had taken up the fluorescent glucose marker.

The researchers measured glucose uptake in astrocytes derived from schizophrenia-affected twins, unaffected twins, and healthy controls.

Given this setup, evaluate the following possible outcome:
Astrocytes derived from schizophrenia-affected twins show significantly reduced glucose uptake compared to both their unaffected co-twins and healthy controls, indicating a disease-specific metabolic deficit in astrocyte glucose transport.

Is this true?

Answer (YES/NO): NO